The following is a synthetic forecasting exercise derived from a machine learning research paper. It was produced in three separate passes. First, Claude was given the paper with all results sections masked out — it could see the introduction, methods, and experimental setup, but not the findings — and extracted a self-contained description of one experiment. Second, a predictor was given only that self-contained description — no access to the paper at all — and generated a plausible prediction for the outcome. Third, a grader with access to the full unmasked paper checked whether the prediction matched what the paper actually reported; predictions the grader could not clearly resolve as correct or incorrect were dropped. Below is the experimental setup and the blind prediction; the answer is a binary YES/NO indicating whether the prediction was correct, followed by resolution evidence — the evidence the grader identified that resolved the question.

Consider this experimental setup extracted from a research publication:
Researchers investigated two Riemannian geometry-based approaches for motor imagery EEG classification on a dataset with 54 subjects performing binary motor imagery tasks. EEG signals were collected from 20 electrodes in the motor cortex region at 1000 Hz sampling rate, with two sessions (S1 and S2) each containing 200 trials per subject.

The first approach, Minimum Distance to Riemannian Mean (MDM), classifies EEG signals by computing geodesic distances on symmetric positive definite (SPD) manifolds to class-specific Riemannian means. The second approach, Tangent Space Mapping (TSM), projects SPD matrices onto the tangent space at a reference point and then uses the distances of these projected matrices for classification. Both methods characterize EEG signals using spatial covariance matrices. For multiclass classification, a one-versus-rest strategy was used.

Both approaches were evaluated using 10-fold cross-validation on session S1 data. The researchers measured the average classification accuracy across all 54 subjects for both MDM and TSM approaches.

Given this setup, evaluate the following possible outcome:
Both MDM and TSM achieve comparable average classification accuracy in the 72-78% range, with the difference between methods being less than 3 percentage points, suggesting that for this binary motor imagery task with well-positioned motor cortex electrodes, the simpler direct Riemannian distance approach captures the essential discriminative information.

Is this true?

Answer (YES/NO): NO